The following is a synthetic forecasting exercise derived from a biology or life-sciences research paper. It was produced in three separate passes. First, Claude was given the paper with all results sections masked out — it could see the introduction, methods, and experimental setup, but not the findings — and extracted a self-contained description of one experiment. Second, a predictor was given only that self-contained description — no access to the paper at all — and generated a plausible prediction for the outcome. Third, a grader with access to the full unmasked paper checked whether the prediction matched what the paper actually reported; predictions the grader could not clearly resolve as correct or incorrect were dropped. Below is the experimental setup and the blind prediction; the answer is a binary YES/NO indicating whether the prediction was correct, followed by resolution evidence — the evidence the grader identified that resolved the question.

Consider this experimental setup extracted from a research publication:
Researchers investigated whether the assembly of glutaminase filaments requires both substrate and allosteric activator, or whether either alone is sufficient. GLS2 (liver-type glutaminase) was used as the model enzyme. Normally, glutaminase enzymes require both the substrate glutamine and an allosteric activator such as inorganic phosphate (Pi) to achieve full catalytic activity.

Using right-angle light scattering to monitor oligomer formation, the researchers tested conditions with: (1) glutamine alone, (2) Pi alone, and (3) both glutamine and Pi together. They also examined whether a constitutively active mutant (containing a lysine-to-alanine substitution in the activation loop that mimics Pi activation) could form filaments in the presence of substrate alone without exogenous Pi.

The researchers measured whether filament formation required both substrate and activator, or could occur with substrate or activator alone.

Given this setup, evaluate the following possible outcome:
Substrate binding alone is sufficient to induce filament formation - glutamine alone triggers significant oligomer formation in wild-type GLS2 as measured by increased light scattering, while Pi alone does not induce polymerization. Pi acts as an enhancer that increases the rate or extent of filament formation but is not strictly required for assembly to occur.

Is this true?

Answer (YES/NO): NO